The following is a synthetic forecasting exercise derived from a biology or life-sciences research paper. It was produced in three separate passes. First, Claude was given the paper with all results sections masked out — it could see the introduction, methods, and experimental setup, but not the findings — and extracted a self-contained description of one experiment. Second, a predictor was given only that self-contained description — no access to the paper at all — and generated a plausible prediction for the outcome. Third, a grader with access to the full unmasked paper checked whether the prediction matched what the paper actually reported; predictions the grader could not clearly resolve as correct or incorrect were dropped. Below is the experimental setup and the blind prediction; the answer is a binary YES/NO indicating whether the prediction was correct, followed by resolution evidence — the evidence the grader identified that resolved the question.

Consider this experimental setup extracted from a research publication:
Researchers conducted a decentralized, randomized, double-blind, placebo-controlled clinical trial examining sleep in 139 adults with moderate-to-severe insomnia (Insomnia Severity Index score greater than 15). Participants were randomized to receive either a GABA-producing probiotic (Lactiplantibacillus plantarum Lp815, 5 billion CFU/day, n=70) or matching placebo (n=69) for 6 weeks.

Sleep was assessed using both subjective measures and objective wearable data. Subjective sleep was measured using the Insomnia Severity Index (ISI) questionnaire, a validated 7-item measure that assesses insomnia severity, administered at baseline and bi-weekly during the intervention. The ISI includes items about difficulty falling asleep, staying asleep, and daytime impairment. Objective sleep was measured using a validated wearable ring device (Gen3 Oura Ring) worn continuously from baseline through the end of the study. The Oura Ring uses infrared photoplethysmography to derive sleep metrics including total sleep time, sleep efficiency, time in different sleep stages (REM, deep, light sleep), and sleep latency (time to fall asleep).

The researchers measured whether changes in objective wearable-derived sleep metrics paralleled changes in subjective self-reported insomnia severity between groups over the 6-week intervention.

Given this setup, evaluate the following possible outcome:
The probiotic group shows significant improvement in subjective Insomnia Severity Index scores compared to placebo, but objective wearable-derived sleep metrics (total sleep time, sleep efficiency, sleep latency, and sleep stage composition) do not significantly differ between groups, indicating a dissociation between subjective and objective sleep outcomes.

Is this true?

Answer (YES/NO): NO